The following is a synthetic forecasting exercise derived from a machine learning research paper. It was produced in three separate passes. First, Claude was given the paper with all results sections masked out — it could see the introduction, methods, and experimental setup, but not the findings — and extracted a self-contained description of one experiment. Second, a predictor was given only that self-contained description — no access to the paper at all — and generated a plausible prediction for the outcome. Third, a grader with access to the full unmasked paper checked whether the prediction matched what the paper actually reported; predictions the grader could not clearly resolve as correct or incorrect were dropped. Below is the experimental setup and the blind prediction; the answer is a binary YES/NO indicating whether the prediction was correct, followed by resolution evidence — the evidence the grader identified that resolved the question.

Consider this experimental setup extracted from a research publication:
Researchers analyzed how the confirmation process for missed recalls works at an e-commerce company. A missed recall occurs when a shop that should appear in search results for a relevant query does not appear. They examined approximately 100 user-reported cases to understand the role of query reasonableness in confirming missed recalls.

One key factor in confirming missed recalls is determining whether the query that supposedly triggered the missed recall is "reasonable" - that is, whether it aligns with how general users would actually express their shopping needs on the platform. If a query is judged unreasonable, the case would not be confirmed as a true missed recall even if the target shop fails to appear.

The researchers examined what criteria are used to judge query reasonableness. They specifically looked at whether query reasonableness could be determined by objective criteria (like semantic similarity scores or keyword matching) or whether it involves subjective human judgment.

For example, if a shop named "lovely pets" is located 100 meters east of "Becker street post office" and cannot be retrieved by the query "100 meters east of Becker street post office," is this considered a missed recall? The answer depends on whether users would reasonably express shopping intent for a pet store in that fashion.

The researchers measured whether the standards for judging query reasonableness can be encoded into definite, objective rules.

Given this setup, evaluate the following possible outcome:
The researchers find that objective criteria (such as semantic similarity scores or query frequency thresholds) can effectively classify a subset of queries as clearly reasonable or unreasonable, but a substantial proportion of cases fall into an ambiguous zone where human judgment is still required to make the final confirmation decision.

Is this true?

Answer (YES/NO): NO